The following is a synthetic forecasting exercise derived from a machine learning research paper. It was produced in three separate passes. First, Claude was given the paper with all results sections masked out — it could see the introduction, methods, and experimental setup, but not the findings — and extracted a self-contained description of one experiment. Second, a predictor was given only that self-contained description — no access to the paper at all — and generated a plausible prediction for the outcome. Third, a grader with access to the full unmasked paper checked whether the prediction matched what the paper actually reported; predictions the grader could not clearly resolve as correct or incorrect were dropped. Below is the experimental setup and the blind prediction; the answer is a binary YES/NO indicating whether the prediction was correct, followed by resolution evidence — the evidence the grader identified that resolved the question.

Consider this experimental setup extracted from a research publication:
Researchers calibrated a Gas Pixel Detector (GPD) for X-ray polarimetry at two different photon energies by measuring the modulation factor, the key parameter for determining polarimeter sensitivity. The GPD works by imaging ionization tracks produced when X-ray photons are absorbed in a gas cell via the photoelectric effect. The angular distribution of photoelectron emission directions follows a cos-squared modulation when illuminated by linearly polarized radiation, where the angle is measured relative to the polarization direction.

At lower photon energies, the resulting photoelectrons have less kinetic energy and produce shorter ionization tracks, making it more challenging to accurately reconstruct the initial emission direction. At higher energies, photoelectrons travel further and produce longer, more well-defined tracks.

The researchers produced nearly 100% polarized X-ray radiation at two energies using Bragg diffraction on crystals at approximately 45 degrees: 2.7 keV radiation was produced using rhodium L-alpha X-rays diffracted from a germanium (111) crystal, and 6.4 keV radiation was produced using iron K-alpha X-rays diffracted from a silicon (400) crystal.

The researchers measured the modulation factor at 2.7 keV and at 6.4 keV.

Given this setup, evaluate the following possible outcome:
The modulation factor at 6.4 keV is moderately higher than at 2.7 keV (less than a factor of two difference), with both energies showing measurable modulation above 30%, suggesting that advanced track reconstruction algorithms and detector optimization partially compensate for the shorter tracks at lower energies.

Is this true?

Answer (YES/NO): YES